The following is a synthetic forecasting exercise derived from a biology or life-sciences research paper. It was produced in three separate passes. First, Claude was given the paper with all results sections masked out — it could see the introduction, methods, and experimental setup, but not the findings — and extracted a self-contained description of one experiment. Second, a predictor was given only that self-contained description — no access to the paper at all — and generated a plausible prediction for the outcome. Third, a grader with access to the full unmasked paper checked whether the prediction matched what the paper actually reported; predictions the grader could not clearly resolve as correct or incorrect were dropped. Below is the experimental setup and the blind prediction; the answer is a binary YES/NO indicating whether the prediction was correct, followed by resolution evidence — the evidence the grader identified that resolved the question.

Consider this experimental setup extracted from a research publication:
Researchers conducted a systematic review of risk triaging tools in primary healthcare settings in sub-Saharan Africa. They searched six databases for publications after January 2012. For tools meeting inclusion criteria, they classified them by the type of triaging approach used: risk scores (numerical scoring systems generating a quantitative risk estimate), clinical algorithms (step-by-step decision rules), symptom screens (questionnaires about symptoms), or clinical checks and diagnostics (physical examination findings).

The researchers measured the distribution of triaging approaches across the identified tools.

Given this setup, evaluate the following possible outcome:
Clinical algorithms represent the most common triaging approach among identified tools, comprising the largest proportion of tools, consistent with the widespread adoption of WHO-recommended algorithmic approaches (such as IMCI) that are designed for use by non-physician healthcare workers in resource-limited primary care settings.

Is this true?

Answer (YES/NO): NO